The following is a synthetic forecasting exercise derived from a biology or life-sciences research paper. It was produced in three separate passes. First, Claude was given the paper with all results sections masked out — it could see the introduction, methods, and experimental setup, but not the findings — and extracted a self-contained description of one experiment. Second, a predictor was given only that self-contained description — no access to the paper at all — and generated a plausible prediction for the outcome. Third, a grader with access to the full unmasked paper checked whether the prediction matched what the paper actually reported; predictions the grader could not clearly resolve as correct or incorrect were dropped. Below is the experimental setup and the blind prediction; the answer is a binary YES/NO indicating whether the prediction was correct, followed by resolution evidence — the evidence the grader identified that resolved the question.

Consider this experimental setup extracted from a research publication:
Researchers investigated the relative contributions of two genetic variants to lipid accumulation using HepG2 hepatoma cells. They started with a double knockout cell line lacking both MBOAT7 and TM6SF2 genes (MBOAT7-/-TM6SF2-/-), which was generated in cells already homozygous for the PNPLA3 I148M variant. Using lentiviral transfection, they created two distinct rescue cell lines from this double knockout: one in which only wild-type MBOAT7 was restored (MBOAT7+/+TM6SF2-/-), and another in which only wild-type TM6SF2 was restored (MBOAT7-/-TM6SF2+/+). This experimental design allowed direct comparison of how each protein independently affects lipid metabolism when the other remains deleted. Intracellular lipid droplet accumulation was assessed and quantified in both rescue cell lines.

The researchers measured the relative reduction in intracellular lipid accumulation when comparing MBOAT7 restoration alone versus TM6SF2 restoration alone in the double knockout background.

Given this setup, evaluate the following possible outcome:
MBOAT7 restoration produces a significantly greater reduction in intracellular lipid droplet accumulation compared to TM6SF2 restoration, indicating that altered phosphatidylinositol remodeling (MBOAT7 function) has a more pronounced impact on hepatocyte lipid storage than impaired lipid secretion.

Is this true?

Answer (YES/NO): YES